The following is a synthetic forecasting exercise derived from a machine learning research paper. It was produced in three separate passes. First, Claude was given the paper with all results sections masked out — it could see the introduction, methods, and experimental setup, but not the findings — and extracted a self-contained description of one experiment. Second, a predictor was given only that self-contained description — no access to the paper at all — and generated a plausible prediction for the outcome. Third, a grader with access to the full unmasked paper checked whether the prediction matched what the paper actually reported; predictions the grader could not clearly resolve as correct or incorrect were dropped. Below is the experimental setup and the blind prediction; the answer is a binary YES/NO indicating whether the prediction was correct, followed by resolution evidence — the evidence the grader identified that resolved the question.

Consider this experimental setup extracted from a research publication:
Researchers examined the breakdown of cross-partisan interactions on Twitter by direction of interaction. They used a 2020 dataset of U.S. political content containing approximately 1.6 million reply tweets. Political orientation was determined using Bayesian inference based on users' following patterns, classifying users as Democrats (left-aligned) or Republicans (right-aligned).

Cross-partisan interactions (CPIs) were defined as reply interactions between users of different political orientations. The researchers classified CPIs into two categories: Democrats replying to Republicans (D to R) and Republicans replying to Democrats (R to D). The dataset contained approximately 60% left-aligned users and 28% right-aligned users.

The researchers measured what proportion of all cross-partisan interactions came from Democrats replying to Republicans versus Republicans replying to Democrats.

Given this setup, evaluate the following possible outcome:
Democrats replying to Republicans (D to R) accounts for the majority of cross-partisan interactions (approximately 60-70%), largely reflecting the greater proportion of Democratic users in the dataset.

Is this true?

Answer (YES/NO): YES